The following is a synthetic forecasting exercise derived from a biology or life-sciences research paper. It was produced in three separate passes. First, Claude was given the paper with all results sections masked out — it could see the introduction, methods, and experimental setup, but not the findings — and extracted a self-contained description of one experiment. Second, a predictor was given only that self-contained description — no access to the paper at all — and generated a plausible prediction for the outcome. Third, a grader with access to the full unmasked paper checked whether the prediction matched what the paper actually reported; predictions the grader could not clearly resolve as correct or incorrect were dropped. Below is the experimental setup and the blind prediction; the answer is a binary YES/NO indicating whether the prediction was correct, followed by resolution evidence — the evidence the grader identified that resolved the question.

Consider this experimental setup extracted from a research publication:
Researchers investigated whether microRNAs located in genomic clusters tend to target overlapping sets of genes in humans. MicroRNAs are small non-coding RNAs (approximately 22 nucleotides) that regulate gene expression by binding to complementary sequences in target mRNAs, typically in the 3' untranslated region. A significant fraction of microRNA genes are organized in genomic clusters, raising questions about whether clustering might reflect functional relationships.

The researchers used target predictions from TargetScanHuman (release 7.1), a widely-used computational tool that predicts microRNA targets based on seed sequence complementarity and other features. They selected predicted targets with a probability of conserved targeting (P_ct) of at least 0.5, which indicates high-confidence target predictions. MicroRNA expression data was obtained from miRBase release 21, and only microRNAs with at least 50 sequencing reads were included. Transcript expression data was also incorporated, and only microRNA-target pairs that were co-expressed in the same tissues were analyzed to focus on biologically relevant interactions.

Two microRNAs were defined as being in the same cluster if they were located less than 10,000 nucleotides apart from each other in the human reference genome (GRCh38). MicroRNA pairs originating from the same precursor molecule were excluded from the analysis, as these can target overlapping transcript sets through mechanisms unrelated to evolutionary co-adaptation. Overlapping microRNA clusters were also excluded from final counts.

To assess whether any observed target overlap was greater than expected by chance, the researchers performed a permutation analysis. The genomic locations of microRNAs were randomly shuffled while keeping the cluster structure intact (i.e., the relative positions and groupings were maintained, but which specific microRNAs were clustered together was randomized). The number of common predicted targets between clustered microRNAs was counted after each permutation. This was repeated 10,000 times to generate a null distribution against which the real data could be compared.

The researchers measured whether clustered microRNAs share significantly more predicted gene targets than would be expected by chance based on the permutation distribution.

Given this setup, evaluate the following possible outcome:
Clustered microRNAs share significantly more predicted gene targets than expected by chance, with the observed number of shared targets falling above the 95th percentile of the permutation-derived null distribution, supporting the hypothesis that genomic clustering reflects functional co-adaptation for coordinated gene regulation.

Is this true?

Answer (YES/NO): NO